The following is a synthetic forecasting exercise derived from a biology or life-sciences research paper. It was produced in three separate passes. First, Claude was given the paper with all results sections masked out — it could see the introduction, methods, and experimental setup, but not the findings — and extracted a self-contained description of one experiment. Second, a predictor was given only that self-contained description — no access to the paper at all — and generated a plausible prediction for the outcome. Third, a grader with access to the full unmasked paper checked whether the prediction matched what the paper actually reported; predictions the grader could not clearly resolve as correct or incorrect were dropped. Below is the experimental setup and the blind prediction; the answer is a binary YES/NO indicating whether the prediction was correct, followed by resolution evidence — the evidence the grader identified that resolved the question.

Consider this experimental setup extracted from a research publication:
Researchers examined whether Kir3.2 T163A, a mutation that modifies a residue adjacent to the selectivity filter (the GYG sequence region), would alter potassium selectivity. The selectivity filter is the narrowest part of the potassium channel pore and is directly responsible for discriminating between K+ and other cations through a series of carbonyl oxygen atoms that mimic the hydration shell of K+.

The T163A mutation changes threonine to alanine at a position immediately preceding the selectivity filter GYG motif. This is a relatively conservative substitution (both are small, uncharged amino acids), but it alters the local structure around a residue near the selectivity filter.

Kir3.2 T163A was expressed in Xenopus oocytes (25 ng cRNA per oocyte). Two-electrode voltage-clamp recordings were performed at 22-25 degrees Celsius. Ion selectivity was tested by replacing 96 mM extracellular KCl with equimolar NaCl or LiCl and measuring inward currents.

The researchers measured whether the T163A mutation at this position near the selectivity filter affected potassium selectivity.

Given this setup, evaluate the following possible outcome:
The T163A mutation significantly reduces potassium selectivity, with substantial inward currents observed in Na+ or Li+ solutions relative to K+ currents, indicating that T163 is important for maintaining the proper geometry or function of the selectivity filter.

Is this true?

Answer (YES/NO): NO